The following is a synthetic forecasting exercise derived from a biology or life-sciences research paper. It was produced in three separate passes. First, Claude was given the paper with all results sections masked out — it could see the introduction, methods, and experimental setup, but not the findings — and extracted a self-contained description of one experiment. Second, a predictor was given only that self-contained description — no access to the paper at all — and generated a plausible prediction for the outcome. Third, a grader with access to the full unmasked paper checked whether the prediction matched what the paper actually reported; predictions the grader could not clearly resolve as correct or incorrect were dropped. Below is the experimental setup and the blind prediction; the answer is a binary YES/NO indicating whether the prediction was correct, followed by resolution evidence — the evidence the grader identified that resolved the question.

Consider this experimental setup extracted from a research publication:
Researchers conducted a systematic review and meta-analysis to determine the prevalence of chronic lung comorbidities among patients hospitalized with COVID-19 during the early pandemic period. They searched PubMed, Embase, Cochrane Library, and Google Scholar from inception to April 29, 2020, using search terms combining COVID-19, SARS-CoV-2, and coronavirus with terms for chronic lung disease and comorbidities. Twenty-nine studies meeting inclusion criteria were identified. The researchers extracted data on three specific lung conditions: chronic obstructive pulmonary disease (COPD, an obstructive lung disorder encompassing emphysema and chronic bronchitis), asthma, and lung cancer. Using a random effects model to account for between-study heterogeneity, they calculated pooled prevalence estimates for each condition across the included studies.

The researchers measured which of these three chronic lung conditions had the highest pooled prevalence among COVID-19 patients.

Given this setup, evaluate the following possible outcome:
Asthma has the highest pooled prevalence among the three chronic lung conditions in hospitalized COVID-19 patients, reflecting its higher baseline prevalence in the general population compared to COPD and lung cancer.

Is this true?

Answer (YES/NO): YES